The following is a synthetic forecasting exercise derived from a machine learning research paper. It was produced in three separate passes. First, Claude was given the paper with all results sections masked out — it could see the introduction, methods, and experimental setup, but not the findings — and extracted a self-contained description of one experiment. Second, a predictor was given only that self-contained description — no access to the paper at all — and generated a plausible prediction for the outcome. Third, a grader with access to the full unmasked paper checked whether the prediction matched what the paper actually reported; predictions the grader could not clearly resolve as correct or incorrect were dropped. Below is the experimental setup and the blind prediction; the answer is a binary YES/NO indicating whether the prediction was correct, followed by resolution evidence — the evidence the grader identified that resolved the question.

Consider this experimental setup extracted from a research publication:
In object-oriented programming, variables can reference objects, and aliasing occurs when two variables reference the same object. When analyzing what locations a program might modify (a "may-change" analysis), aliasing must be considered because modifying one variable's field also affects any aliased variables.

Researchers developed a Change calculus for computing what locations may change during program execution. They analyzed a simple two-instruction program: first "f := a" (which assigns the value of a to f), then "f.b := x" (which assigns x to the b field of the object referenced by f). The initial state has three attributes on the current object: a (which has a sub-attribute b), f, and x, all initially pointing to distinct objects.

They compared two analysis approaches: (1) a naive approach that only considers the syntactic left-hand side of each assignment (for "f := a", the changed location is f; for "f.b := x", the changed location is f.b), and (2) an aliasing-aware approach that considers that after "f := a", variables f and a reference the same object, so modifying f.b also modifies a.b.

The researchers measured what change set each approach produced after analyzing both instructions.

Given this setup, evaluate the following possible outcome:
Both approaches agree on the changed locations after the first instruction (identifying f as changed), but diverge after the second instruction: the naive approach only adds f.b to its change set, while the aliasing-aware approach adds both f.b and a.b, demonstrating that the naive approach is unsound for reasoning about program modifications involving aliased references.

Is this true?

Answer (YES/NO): NO